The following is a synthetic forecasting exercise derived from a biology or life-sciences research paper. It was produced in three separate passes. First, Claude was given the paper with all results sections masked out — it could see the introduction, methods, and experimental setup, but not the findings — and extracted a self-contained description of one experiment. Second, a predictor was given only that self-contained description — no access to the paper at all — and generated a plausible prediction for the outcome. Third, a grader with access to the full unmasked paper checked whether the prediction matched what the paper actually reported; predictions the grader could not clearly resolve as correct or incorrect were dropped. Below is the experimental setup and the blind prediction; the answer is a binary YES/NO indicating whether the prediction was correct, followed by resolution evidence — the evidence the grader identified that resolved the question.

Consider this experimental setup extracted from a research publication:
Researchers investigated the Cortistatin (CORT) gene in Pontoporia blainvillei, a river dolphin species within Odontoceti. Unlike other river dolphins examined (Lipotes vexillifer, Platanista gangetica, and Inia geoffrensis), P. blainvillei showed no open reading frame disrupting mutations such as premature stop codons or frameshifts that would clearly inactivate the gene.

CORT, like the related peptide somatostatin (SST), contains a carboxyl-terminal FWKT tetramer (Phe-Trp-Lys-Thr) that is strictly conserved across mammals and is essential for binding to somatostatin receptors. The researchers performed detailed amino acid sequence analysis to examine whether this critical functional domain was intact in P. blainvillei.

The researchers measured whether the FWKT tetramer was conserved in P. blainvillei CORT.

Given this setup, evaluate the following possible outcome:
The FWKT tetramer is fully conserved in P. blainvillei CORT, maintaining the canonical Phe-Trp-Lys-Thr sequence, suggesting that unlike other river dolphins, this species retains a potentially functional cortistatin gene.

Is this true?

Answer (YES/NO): NO